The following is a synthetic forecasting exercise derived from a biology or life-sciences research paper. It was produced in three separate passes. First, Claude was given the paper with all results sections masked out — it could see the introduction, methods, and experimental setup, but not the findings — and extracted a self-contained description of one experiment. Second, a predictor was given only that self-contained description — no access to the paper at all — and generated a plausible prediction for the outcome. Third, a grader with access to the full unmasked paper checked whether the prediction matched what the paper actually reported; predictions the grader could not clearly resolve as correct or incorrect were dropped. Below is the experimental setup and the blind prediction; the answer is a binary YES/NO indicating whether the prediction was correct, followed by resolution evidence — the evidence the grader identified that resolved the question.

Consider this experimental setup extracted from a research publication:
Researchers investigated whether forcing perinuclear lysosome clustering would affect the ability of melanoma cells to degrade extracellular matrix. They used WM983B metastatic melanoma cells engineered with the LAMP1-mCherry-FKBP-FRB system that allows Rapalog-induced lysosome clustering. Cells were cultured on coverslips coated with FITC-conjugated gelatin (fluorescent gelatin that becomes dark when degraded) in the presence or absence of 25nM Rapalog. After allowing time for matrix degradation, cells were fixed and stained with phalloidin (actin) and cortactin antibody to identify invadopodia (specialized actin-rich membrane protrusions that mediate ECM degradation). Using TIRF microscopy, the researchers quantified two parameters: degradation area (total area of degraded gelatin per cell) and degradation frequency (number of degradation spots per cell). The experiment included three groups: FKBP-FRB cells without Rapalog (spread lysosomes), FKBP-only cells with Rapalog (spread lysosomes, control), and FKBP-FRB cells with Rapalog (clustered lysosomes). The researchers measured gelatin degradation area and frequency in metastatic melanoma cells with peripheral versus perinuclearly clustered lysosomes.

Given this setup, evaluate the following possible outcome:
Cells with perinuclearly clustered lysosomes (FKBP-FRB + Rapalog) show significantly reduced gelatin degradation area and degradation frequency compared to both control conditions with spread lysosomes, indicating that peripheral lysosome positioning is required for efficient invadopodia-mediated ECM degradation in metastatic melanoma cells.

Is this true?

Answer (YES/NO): NO